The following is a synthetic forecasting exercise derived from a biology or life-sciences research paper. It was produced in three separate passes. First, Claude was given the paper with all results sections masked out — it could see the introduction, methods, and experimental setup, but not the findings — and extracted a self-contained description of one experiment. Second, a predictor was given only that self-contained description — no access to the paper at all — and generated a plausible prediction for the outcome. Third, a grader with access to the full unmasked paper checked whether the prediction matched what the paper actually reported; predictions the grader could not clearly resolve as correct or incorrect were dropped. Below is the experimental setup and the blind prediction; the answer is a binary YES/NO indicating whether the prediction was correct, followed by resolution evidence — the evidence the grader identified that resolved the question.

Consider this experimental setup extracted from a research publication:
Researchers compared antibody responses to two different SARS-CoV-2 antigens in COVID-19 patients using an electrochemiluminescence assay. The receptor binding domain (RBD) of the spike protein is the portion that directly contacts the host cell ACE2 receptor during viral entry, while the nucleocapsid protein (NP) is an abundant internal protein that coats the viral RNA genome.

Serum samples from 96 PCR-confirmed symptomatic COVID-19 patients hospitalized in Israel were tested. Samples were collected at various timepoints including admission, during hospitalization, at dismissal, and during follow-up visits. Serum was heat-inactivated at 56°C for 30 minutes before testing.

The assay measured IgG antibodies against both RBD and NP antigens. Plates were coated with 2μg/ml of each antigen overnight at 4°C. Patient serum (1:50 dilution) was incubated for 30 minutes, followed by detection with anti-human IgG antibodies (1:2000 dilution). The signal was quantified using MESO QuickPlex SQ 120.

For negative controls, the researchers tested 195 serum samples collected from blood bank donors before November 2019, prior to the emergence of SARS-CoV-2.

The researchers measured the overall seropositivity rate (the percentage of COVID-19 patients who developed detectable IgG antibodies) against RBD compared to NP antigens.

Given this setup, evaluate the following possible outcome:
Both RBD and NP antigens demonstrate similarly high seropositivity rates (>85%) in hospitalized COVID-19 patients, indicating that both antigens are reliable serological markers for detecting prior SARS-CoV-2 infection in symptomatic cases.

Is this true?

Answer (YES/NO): NO